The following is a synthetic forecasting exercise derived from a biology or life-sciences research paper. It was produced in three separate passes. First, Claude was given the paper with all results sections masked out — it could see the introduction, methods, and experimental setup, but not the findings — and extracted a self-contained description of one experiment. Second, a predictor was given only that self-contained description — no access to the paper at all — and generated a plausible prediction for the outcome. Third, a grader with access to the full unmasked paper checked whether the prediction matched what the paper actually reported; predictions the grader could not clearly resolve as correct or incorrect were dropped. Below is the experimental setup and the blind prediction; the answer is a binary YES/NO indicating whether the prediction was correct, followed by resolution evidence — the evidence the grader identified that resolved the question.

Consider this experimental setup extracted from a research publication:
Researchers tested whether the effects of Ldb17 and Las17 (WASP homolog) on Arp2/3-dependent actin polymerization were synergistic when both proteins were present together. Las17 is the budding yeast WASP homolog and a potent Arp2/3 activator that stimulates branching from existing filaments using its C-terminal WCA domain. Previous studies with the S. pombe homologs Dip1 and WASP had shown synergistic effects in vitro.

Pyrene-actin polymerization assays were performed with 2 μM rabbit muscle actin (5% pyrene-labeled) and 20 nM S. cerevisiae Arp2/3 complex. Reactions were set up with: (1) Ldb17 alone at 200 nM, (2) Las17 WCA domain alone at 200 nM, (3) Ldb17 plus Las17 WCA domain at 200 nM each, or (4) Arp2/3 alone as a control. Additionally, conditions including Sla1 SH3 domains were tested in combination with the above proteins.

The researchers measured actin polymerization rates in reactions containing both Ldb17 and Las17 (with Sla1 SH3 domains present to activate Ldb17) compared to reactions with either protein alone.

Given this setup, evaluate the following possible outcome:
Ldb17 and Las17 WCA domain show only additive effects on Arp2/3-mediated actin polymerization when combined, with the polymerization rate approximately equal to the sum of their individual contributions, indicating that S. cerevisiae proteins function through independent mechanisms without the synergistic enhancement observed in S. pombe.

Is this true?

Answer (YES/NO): NO